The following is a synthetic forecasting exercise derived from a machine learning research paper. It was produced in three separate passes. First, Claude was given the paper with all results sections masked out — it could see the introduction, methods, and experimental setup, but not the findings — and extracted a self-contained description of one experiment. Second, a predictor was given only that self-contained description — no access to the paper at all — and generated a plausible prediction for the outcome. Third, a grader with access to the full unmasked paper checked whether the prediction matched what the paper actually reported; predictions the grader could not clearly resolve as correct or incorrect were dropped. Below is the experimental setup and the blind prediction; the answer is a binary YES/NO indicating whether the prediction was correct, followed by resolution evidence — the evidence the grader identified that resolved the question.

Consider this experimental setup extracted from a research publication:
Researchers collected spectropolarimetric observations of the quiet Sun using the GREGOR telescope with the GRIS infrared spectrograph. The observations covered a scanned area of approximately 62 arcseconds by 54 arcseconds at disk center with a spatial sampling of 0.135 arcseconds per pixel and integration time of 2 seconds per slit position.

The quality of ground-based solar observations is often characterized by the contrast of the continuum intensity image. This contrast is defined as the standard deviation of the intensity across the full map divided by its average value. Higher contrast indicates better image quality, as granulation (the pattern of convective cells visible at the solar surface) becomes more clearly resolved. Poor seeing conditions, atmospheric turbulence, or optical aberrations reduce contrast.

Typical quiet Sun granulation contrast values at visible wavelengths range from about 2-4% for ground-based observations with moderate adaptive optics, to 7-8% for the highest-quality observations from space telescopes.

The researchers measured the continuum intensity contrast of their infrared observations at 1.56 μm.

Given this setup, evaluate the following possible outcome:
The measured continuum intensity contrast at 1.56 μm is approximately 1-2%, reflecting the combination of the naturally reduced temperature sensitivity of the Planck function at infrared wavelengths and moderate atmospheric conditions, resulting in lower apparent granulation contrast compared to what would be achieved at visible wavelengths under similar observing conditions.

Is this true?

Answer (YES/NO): NO